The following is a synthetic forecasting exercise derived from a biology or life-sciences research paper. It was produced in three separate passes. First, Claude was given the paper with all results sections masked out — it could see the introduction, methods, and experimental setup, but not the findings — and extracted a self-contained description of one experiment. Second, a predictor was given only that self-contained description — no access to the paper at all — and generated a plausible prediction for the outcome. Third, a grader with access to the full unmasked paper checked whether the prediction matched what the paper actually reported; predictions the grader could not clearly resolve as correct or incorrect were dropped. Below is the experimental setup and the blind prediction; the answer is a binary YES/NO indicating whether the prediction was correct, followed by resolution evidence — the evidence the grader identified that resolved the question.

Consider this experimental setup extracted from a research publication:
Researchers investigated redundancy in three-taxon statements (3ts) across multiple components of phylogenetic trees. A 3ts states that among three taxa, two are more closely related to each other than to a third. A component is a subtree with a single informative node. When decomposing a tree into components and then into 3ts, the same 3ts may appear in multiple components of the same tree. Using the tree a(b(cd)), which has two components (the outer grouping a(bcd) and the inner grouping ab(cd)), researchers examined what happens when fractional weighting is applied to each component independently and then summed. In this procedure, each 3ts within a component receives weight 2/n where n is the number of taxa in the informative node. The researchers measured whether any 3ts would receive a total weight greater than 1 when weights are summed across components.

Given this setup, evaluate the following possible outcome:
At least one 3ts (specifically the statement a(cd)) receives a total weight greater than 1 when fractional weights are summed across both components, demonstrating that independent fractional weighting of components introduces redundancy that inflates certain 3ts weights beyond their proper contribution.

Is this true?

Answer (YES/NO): YES